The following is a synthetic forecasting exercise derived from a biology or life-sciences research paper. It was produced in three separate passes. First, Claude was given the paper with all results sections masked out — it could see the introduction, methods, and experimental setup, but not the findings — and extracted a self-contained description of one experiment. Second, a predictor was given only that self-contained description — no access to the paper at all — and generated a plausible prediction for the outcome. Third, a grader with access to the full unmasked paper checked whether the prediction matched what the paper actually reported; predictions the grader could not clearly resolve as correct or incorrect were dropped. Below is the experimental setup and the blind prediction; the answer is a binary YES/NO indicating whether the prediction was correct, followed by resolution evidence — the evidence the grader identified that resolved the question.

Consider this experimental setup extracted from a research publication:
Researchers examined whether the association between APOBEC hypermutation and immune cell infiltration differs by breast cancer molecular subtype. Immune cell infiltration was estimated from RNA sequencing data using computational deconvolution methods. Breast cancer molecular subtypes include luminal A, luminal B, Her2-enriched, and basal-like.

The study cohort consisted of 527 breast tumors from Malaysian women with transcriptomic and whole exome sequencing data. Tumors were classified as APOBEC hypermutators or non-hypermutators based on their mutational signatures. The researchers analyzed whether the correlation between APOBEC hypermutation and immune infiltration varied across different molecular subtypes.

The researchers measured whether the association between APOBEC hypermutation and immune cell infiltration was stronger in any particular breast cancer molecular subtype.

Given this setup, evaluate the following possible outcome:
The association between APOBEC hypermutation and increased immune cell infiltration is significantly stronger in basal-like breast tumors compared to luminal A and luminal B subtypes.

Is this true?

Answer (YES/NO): NO